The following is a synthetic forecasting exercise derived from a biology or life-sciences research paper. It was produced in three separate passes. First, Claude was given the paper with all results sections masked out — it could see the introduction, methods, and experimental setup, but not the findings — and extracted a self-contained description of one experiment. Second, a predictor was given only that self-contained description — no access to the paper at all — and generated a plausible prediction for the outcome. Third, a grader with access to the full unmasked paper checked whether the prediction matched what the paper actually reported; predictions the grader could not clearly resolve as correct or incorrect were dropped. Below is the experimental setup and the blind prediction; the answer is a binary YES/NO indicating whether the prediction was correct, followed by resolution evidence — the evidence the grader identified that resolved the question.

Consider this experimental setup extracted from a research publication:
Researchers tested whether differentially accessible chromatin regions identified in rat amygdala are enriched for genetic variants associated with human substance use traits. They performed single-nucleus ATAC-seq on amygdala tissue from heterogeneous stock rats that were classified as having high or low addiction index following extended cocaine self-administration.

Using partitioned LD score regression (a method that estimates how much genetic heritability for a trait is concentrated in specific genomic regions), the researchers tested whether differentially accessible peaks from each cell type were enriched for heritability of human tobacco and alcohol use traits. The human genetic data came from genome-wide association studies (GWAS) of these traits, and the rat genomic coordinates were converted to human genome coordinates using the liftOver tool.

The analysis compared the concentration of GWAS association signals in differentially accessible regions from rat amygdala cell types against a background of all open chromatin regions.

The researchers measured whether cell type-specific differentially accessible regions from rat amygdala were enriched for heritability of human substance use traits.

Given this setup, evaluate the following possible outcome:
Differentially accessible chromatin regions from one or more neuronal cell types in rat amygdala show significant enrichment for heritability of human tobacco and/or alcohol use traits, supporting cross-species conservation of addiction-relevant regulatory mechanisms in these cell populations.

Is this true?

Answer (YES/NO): YES